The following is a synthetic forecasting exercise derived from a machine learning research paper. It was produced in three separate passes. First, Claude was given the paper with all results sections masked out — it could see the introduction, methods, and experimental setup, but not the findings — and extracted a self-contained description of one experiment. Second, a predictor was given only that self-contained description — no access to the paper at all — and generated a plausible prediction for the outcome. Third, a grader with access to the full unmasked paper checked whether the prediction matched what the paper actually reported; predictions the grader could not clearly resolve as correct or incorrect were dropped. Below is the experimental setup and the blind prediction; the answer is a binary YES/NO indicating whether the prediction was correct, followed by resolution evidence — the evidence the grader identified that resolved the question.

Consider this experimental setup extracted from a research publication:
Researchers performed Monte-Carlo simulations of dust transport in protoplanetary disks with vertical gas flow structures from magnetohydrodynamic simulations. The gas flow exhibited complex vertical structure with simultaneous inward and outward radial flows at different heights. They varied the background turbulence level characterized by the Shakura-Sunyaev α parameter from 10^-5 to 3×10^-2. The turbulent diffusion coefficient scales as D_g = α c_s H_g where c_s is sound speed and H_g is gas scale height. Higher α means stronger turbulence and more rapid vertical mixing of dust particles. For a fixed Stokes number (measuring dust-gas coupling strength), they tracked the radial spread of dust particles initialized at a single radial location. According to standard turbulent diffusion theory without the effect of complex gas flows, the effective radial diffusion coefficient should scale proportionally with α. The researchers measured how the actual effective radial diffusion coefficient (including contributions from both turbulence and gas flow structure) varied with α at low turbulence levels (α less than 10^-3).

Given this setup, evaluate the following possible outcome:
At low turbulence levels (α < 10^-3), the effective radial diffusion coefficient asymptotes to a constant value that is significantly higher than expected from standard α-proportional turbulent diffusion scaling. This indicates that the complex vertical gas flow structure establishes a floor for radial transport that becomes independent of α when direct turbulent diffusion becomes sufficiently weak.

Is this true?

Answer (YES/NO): NO